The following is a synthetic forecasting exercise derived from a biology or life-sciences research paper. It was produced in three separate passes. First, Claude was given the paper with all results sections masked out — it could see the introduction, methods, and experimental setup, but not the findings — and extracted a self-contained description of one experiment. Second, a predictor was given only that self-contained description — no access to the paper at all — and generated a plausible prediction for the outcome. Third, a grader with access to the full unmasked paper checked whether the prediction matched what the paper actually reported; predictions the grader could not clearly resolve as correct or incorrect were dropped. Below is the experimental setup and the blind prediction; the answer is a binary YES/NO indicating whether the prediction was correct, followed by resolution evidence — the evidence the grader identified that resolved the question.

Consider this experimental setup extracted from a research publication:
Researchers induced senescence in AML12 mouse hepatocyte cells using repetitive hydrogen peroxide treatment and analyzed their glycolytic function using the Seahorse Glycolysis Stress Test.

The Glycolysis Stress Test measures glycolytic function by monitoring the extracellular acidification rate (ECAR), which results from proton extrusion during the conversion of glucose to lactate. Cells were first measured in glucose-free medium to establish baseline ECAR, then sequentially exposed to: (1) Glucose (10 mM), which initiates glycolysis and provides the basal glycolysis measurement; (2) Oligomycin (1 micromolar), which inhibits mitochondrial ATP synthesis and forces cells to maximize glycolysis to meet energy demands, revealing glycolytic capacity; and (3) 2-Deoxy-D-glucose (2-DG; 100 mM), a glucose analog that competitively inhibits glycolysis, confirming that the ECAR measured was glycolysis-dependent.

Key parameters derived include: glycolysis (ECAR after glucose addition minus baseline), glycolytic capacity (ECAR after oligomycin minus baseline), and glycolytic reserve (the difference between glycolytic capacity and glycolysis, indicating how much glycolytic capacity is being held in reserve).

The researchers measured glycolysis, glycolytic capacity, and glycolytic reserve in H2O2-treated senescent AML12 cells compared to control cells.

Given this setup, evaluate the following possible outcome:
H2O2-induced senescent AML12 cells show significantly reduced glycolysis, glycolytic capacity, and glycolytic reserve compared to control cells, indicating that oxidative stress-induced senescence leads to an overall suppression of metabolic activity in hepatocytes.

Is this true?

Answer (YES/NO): NO